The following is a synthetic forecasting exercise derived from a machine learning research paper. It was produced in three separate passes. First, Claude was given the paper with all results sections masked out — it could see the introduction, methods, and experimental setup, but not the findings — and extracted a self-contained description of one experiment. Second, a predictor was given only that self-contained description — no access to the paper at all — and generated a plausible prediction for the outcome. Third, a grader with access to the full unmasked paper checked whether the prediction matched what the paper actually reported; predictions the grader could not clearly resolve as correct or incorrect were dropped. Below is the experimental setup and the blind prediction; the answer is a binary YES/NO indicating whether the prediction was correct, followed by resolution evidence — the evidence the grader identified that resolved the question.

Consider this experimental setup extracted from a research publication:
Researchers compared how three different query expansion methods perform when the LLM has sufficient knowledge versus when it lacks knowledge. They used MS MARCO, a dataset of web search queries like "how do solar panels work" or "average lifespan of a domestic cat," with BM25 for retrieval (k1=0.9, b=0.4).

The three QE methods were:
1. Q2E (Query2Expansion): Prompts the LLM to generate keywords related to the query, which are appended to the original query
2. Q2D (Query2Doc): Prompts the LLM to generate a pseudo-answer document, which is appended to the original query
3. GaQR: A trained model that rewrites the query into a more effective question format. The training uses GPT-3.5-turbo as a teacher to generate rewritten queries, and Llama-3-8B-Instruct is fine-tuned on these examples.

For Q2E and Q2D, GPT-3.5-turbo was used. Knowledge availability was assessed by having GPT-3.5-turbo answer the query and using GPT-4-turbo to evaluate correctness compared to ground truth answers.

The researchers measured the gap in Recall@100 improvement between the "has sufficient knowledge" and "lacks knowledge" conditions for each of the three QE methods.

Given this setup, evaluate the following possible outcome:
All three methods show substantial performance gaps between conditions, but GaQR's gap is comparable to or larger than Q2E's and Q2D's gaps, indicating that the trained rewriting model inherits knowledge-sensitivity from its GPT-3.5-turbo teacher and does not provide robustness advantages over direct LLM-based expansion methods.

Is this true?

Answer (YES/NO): NO